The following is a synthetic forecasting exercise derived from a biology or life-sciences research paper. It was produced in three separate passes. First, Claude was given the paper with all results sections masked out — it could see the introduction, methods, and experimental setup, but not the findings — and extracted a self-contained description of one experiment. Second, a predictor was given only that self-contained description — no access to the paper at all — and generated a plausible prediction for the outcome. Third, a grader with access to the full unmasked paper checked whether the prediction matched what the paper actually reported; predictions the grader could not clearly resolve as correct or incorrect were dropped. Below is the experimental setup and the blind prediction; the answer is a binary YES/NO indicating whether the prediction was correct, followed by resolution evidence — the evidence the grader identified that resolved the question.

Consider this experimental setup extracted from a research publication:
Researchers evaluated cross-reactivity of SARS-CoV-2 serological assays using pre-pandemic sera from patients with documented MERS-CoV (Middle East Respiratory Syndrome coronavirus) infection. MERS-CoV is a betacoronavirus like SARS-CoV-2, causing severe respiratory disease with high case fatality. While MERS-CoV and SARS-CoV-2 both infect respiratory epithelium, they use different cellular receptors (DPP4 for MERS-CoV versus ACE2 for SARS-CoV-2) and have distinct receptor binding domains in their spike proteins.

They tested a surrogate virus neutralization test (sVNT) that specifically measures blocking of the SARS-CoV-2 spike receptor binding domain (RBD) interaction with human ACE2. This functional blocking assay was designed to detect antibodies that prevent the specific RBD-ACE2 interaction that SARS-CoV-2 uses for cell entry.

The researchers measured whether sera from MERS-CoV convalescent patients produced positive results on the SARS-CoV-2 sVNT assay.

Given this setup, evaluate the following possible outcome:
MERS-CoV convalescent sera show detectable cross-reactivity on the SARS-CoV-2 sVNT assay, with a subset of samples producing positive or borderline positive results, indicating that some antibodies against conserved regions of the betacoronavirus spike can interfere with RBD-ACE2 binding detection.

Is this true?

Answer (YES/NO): NO